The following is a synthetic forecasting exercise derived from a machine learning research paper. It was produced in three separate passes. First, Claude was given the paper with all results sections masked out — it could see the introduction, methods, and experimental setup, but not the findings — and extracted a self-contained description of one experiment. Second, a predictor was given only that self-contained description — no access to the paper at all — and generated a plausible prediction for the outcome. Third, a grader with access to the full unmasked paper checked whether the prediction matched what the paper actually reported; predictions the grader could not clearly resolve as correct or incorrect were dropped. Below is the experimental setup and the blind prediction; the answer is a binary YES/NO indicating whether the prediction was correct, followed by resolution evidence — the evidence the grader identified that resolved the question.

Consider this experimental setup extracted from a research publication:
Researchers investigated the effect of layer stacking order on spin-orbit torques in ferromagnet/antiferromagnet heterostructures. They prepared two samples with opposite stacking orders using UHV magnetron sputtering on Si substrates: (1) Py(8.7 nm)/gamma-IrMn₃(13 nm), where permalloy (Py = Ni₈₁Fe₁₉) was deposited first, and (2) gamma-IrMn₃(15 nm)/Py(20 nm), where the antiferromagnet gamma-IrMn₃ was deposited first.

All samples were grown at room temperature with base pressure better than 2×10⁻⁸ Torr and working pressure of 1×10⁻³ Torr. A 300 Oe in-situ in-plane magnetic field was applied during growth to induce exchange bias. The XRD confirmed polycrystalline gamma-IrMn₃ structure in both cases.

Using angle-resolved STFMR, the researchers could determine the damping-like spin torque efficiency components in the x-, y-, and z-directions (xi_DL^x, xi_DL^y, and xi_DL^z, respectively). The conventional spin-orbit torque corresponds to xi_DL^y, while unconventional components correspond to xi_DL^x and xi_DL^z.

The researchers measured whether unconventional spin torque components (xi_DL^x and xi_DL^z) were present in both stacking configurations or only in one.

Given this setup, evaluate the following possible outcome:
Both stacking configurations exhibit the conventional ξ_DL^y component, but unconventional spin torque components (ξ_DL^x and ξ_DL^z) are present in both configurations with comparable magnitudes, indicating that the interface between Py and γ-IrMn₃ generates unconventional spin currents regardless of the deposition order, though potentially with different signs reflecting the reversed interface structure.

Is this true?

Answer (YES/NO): NO